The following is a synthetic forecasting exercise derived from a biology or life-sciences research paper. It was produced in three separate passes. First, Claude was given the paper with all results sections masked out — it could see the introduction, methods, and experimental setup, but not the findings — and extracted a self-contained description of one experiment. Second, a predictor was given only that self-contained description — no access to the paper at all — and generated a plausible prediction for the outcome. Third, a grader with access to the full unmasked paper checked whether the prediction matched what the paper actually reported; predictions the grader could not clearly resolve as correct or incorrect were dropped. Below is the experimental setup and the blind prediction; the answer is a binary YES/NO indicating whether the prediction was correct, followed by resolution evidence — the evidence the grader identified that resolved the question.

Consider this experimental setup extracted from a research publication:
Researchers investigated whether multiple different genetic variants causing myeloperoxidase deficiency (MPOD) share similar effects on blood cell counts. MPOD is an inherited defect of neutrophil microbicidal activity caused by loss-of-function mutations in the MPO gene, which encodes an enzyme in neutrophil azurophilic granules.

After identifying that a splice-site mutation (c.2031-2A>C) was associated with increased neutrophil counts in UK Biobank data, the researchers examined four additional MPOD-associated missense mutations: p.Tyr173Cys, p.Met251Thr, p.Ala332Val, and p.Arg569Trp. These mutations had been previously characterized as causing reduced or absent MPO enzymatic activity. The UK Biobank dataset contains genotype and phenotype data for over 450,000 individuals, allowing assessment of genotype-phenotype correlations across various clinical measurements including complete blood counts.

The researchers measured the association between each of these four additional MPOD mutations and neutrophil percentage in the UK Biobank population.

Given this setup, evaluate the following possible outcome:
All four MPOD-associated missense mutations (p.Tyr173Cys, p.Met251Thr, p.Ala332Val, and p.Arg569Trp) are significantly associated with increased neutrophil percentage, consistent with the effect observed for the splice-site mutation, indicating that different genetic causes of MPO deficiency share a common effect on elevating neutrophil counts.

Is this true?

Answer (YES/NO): YES